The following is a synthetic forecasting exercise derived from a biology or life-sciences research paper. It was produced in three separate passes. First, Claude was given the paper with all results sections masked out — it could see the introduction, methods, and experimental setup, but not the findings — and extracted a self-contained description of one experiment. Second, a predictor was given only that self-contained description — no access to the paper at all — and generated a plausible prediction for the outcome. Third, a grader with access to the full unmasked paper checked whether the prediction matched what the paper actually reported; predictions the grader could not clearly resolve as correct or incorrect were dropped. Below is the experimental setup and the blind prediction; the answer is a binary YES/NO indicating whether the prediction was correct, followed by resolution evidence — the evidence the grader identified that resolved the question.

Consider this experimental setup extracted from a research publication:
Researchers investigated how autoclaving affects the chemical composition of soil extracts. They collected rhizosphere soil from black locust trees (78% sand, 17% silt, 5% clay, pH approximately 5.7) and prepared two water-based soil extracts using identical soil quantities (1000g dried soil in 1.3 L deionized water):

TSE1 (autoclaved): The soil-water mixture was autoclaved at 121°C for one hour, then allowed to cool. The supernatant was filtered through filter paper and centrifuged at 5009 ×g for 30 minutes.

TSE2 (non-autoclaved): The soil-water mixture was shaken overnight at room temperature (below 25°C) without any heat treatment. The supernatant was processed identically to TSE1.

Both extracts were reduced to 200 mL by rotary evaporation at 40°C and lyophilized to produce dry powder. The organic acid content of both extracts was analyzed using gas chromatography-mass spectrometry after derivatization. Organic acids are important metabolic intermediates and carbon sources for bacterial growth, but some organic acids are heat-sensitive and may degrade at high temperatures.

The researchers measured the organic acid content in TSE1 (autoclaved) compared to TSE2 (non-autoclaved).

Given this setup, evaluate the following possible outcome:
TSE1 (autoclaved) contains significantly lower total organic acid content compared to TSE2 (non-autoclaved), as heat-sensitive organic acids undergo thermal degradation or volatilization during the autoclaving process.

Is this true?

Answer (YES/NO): NO